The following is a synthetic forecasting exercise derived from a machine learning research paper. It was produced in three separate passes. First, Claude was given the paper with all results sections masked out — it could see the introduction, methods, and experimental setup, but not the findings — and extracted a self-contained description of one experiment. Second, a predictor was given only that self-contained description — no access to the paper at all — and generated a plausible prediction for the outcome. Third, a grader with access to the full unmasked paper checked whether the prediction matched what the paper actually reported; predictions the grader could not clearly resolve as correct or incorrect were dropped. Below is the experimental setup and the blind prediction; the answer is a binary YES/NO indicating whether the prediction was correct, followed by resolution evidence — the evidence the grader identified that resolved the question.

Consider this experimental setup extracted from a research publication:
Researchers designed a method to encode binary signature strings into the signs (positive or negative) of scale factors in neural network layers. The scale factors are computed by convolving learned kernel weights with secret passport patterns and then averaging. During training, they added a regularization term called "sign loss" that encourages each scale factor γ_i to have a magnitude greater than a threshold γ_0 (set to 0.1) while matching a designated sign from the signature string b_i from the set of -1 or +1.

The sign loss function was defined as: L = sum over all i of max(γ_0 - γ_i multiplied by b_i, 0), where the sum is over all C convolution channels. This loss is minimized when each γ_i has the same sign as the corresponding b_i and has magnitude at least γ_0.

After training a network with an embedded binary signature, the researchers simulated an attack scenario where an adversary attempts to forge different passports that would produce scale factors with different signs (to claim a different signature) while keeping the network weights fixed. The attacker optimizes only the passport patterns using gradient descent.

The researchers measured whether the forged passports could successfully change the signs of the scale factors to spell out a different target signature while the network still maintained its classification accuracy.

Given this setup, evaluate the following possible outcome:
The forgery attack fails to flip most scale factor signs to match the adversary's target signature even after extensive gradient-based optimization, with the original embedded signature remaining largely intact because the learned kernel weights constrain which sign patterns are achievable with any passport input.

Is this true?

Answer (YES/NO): NO